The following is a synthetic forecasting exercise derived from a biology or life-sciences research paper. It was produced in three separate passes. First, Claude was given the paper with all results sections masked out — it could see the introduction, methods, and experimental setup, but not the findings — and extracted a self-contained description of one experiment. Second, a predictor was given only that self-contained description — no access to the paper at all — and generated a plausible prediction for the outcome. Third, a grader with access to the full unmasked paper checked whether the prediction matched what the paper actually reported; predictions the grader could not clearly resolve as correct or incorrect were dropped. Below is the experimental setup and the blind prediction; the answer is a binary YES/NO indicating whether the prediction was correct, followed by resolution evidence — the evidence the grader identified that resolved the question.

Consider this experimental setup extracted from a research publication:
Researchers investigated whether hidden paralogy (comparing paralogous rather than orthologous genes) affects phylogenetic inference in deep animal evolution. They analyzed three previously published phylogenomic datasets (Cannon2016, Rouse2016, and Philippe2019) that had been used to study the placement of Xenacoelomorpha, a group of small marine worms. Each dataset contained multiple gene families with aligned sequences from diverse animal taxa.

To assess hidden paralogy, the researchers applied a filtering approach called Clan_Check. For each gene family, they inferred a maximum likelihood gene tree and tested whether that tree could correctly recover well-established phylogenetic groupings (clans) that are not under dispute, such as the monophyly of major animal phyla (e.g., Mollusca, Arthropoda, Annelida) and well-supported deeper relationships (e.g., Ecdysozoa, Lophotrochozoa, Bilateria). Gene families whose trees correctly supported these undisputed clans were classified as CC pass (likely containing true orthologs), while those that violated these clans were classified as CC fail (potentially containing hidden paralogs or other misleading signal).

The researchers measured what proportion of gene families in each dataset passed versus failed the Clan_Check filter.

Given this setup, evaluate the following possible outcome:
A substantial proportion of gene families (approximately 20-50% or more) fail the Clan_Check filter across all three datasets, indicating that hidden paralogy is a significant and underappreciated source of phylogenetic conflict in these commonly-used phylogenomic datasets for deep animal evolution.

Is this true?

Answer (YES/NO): YES